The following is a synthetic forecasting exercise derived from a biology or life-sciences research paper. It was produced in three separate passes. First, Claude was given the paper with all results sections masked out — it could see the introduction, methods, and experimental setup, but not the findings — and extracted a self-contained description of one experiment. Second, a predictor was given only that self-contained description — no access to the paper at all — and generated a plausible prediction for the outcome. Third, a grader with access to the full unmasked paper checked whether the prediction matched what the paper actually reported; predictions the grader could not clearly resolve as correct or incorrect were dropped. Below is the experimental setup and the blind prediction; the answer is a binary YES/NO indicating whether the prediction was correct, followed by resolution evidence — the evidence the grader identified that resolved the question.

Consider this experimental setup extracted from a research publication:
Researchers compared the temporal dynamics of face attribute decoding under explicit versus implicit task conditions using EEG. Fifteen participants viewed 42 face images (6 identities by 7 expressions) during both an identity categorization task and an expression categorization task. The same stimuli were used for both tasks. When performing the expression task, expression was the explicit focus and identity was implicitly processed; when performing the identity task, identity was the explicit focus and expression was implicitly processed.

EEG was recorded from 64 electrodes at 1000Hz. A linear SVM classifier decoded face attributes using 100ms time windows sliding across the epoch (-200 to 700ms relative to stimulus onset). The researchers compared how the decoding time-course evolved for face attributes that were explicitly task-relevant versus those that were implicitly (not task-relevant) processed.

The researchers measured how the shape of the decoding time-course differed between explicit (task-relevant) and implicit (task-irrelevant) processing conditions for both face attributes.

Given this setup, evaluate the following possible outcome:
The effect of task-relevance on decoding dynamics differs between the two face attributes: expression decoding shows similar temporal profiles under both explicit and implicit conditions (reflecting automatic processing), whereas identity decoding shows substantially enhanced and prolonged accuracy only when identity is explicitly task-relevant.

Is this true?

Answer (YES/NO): NO